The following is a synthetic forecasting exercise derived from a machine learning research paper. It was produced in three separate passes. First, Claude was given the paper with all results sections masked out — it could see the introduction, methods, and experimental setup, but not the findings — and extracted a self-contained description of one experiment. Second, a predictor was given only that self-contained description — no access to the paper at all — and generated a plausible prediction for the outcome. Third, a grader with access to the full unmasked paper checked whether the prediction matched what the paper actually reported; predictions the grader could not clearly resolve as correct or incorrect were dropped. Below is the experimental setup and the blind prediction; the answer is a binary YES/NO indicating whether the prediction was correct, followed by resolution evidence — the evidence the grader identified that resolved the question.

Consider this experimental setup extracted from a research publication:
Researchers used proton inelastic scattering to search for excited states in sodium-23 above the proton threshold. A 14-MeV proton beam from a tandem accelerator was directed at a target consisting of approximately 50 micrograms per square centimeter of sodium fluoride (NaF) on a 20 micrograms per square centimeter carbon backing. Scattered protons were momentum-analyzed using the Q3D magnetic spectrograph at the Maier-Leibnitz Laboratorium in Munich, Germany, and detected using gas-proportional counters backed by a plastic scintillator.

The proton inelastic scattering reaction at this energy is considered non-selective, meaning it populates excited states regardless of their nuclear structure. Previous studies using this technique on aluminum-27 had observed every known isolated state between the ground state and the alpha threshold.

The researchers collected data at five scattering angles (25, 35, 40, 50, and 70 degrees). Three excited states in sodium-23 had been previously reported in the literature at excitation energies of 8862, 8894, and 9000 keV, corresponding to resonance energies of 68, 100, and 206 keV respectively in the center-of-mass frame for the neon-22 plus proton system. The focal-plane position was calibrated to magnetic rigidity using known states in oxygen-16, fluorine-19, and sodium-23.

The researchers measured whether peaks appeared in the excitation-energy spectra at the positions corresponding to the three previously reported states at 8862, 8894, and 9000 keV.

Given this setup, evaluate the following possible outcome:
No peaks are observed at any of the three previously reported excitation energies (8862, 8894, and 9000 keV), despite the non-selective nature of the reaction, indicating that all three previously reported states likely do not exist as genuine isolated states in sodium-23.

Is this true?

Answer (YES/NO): YES